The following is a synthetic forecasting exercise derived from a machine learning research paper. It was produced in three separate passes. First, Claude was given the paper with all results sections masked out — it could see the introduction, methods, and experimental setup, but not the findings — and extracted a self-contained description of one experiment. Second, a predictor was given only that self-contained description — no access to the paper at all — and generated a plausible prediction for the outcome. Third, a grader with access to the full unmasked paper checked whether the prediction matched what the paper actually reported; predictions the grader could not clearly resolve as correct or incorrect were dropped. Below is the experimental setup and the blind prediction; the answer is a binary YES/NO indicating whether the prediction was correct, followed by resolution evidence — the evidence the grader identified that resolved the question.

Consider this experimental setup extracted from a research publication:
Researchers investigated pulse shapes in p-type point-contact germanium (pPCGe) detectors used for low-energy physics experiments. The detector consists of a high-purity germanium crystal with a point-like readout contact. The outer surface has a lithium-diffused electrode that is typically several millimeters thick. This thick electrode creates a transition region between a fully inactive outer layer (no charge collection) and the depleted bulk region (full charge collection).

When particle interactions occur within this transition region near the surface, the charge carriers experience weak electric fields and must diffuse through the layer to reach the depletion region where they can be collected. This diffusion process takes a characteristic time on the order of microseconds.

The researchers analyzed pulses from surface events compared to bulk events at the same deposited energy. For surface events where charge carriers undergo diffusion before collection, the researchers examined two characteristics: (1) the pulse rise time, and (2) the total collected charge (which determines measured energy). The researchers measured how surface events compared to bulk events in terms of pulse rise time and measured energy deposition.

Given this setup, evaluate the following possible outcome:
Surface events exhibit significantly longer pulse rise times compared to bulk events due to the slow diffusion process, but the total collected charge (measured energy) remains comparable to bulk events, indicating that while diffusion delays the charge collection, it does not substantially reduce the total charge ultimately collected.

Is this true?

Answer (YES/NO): NO